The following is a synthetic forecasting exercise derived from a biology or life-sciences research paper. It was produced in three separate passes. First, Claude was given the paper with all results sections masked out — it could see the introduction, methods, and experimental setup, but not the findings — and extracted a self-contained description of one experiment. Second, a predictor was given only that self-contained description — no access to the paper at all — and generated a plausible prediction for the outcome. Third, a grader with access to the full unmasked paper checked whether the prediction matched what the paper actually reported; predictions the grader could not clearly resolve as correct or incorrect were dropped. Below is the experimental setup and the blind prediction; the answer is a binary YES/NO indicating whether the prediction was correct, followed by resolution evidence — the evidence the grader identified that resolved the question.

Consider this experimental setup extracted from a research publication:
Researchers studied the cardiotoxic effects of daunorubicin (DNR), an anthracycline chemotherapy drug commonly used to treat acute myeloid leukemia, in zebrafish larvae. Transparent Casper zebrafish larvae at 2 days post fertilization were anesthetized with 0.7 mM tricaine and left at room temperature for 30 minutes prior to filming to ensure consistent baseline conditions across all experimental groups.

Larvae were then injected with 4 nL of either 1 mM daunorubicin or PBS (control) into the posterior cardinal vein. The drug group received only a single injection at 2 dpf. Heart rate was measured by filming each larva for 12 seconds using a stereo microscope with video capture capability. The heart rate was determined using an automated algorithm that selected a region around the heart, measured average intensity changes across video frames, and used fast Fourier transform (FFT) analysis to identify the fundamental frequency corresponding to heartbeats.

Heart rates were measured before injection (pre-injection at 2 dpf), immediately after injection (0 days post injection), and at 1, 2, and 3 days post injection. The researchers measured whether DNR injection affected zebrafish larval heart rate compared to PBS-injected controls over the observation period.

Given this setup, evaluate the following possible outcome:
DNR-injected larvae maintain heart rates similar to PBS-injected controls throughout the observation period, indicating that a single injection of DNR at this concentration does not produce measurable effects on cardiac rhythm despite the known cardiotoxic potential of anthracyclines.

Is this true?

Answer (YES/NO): NO